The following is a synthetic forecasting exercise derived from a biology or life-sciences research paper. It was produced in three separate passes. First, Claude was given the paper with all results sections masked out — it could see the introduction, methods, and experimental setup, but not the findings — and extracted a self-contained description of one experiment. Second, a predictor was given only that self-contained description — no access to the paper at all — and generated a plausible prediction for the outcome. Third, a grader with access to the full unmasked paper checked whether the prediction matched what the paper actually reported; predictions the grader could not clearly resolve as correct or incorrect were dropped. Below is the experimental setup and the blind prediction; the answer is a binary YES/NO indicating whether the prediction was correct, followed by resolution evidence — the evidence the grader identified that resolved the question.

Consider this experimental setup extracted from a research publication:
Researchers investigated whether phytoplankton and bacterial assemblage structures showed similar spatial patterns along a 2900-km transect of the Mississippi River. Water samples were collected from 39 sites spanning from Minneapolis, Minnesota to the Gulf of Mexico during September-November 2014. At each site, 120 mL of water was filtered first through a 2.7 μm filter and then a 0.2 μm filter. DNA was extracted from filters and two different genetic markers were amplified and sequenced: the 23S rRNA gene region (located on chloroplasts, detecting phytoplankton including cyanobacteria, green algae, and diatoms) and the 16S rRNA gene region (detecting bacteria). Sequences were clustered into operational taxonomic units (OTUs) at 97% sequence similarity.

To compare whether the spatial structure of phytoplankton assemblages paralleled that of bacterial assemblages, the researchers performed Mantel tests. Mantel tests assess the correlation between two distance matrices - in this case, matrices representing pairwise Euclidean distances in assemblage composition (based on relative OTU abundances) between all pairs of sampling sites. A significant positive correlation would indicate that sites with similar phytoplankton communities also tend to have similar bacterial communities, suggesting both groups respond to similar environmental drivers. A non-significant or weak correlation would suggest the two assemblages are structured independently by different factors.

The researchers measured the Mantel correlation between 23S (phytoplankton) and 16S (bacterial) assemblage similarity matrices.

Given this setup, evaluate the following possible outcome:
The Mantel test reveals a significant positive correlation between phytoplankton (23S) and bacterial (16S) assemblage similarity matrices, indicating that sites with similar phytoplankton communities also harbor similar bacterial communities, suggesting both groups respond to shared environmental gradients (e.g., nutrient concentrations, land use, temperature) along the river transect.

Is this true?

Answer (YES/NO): YES